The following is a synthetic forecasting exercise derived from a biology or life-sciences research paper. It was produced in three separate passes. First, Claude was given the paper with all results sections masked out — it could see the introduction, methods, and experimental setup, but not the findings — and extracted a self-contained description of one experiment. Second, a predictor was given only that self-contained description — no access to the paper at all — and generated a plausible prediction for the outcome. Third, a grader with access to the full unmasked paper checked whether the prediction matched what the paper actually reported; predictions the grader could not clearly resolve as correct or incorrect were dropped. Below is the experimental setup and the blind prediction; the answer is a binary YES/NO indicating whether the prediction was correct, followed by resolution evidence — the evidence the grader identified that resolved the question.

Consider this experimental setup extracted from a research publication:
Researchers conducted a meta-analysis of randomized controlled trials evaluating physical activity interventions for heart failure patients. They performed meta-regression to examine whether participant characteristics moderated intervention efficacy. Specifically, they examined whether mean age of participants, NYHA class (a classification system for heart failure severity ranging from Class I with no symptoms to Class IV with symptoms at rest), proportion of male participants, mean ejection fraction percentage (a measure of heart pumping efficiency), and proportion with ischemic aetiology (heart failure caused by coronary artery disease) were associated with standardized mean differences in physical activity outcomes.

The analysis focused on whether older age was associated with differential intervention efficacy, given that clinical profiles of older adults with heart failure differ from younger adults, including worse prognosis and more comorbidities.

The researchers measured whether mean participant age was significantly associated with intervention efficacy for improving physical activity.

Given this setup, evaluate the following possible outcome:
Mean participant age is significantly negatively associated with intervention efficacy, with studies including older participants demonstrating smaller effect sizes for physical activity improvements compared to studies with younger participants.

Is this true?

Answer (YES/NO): NO